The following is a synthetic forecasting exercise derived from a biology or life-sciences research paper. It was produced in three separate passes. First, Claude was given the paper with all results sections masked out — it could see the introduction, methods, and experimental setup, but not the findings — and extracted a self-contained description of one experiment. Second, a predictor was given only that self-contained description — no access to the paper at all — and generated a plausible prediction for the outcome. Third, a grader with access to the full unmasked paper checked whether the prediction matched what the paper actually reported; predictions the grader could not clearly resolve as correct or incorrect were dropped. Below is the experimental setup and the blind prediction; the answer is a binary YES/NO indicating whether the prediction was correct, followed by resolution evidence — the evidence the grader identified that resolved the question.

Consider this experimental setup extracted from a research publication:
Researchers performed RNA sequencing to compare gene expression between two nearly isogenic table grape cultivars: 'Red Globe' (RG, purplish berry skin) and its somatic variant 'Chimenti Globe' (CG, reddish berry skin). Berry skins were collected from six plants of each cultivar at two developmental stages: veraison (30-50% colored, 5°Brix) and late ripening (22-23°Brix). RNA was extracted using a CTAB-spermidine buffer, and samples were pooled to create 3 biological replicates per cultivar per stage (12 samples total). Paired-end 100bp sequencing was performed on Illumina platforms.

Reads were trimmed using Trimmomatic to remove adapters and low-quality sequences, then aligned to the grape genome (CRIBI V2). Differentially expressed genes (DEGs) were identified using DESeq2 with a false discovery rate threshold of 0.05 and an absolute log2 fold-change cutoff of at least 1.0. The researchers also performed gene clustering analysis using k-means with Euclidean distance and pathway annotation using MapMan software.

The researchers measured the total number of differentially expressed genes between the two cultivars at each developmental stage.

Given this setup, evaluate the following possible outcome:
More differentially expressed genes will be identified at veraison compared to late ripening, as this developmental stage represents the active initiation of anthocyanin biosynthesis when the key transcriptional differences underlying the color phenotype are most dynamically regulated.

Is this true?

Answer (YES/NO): NO